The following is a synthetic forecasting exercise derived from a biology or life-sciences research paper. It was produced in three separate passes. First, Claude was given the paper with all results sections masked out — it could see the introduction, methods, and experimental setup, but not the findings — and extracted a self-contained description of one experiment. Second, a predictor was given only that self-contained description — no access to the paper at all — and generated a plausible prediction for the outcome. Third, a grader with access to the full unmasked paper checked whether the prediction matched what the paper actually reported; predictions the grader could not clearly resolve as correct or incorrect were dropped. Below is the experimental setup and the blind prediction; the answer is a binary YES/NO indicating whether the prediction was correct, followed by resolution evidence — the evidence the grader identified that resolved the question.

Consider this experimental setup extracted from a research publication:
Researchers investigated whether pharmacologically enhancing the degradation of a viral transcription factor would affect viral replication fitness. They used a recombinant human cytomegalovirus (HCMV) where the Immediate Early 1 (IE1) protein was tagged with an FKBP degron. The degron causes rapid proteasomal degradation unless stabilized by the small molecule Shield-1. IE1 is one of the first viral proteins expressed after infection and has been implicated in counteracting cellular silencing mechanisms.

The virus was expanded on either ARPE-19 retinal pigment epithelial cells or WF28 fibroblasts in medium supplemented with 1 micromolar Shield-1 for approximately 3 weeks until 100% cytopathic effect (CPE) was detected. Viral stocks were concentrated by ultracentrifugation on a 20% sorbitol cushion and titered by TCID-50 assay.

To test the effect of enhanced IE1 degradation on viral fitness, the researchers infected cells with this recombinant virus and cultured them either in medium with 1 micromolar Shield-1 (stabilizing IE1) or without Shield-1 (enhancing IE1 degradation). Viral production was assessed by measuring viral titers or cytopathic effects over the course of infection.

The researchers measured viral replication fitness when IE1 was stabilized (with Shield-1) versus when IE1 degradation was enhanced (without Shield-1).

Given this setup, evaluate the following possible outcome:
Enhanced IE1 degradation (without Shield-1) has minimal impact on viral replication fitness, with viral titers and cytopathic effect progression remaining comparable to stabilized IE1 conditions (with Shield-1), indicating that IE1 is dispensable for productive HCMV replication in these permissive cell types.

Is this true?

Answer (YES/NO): NO